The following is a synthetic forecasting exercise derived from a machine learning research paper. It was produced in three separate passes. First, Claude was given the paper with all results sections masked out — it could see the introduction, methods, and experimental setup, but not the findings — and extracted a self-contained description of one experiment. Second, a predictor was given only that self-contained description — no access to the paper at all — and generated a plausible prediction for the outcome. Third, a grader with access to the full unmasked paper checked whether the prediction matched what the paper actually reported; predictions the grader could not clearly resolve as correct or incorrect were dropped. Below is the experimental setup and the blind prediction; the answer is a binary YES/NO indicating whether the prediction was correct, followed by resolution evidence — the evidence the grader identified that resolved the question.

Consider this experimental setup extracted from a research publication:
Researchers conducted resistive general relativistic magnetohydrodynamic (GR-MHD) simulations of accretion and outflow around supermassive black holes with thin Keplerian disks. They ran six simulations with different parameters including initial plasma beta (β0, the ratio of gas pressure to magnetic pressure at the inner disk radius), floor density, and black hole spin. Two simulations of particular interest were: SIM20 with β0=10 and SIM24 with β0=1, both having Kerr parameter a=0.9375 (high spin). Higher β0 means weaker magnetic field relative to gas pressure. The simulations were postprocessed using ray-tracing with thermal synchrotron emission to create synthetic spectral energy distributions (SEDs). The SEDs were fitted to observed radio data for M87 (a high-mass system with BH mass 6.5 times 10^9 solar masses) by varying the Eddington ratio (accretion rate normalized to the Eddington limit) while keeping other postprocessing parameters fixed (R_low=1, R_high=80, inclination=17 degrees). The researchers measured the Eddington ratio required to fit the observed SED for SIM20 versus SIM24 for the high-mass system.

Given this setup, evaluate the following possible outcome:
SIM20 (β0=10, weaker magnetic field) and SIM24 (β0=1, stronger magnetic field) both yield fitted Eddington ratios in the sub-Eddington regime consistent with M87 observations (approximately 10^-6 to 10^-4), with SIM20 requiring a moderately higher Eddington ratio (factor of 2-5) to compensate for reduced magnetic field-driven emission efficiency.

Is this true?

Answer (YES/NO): NO